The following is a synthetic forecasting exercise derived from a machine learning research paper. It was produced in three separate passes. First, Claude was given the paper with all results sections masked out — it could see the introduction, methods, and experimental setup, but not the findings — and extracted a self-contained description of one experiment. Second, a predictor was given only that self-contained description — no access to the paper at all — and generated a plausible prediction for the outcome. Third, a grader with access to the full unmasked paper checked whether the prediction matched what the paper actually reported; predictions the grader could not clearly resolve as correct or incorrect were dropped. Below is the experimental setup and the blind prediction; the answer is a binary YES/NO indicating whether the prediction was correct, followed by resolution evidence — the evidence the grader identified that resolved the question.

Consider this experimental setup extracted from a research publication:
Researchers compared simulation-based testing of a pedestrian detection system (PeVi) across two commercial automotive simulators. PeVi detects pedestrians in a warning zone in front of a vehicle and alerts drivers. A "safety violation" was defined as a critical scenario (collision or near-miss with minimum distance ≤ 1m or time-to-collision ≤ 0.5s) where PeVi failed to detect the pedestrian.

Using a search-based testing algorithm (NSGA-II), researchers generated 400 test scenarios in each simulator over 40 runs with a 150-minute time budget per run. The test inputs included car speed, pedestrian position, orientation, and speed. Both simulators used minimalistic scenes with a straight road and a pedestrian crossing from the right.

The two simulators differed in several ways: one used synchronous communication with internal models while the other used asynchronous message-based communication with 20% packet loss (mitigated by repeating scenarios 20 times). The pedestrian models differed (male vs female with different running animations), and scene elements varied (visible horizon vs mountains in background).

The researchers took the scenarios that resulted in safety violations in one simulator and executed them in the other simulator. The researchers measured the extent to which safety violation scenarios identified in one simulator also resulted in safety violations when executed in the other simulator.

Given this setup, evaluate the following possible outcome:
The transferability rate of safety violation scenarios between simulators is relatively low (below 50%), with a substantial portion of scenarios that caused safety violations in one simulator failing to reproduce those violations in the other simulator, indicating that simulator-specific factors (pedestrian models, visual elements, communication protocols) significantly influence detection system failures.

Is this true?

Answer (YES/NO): NO